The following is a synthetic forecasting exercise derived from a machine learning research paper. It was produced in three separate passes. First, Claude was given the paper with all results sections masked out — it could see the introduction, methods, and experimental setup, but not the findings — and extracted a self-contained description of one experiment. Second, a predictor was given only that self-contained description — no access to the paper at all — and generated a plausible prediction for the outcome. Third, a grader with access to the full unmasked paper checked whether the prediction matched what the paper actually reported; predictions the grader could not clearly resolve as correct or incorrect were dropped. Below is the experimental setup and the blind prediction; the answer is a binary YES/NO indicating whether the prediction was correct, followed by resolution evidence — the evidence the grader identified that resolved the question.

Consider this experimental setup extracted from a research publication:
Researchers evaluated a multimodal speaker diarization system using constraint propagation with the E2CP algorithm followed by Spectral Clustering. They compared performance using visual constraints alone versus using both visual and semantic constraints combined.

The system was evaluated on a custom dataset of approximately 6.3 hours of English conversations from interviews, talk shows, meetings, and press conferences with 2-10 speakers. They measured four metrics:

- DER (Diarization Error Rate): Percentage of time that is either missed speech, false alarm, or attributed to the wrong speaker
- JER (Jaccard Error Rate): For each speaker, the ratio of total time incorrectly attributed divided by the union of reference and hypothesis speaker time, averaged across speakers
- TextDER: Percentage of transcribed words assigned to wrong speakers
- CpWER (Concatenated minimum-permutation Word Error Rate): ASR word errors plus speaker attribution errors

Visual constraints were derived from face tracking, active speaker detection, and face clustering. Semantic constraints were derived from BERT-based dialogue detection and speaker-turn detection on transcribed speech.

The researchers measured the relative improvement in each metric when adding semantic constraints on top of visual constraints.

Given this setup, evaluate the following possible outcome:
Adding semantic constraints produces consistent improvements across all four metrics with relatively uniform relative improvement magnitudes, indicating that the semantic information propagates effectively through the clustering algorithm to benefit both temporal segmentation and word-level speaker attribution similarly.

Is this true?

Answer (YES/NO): NO